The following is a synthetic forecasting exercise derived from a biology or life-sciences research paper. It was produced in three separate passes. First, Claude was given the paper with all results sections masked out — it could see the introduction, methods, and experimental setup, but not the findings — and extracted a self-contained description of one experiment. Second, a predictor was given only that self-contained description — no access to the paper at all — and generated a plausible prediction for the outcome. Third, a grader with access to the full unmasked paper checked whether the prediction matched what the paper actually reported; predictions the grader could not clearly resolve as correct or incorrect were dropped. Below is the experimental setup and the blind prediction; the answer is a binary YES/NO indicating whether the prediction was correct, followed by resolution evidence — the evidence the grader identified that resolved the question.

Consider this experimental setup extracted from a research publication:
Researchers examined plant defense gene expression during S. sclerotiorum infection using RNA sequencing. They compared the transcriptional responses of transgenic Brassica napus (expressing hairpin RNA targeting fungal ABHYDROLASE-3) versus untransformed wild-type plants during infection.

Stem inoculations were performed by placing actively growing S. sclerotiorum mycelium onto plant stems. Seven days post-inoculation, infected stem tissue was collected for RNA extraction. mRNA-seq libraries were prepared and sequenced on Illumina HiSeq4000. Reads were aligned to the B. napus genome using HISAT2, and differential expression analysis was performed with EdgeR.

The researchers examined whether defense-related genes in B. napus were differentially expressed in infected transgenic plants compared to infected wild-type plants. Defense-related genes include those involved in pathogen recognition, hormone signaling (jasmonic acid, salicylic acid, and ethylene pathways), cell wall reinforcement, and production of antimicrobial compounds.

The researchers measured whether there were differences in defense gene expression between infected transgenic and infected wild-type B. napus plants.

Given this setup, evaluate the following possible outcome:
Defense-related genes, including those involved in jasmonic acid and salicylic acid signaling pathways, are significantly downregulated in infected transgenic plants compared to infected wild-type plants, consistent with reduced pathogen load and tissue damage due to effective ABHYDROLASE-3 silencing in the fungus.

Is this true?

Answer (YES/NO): NO